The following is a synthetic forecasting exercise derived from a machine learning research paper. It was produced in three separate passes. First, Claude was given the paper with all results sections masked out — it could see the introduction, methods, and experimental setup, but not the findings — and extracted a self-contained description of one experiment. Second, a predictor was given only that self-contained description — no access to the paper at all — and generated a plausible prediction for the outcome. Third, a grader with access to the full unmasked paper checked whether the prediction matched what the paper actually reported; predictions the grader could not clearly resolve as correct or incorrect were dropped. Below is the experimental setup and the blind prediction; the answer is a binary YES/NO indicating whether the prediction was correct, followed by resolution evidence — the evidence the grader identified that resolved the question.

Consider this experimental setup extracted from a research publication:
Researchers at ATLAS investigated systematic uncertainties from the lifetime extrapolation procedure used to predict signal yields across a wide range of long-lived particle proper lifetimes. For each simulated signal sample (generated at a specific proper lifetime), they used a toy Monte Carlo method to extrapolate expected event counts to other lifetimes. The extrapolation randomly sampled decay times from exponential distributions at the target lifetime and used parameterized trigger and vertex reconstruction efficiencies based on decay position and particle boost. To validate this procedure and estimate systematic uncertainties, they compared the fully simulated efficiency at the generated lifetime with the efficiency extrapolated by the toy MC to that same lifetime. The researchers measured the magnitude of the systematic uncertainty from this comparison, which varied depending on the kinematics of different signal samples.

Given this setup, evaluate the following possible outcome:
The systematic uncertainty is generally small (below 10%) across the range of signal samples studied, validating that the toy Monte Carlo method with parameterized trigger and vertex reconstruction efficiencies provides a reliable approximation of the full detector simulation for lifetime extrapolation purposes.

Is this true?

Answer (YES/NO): NO